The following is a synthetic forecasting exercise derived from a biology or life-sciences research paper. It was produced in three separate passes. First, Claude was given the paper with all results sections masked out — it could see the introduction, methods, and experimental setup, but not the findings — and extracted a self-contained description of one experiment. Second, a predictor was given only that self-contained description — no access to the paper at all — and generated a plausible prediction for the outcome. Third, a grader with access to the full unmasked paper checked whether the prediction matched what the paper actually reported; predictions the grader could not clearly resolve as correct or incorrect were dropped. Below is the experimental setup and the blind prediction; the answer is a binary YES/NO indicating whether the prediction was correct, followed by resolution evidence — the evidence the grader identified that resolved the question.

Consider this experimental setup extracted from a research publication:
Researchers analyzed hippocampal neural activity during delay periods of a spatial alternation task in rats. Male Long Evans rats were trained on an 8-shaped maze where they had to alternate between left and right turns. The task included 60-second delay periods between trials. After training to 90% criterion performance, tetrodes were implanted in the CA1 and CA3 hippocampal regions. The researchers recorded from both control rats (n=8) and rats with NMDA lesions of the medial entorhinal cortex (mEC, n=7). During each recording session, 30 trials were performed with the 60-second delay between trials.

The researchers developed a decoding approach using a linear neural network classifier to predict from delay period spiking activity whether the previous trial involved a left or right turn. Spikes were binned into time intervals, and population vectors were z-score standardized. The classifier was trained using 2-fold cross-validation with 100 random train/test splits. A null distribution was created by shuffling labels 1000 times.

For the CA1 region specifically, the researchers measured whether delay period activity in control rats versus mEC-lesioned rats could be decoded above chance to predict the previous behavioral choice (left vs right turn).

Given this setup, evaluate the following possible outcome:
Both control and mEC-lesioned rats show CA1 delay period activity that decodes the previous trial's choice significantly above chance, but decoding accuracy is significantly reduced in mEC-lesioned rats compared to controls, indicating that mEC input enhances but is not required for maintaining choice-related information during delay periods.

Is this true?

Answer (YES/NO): NO